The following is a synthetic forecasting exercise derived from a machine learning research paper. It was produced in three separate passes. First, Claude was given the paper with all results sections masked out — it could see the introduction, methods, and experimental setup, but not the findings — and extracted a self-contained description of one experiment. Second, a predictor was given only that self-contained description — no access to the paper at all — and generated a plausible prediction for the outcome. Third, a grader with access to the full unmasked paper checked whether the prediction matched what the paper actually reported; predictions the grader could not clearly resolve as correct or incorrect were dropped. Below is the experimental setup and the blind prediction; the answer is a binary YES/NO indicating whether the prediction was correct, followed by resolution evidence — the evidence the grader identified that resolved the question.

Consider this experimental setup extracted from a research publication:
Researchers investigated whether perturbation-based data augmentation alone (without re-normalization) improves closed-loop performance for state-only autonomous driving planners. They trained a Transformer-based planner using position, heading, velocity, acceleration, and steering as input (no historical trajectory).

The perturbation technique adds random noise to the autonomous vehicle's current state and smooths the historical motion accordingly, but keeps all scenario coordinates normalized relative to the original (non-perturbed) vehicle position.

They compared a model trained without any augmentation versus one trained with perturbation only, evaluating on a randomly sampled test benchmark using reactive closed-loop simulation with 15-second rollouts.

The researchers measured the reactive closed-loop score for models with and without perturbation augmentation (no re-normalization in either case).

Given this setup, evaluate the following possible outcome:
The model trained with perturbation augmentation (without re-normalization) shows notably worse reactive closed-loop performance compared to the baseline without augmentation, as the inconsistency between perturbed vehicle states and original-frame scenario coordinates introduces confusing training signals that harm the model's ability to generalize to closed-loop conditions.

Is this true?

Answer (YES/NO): NO